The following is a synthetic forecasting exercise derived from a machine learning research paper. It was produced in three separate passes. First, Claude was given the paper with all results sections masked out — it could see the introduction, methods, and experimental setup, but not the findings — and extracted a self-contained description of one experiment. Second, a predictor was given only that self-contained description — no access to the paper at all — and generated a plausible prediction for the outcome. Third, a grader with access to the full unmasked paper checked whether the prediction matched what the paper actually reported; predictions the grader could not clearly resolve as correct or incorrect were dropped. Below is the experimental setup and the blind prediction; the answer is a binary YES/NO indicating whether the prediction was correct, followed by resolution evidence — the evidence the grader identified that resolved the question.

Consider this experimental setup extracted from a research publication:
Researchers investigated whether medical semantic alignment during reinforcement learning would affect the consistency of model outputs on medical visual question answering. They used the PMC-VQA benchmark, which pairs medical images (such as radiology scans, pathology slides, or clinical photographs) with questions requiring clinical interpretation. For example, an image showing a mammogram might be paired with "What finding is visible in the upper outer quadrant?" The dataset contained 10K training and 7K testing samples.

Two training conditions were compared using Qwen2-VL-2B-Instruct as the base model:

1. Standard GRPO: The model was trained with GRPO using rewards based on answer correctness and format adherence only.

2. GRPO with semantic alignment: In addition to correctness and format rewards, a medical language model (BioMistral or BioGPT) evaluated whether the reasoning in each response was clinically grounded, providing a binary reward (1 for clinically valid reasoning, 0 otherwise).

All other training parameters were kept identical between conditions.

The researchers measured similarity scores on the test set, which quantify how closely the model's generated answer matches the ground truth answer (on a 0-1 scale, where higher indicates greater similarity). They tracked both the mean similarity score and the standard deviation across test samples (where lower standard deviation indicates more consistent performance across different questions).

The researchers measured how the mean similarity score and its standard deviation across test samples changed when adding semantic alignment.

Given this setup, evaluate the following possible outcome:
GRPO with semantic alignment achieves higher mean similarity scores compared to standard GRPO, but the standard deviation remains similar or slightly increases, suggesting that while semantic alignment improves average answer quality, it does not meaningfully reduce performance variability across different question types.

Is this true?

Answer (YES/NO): NO